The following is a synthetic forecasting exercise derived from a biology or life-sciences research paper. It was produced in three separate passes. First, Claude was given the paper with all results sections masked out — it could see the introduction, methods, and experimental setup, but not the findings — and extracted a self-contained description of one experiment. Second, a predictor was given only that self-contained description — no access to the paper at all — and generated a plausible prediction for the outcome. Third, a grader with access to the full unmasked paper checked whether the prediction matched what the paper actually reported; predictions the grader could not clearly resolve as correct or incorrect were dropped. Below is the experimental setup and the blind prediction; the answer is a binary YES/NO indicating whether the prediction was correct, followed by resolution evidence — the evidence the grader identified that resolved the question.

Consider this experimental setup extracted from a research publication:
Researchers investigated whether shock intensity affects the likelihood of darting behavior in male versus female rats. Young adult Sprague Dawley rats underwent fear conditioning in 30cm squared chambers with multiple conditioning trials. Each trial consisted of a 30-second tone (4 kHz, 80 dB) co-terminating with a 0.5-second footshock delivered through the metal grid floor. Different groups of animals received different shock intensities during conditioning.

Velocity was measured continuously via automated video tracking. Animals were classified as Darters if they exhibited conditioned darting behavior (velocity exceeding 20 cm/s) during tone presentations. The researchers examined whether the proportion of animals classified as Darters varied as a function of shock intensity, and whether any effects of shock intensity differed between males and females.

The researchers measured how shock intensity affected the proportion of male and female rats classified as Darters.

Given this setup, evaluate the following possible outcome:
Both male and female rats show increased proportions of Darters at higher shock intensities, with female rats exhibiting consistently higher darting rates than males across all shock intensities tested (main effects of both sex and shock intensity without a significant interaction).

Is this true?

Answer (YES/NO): NO